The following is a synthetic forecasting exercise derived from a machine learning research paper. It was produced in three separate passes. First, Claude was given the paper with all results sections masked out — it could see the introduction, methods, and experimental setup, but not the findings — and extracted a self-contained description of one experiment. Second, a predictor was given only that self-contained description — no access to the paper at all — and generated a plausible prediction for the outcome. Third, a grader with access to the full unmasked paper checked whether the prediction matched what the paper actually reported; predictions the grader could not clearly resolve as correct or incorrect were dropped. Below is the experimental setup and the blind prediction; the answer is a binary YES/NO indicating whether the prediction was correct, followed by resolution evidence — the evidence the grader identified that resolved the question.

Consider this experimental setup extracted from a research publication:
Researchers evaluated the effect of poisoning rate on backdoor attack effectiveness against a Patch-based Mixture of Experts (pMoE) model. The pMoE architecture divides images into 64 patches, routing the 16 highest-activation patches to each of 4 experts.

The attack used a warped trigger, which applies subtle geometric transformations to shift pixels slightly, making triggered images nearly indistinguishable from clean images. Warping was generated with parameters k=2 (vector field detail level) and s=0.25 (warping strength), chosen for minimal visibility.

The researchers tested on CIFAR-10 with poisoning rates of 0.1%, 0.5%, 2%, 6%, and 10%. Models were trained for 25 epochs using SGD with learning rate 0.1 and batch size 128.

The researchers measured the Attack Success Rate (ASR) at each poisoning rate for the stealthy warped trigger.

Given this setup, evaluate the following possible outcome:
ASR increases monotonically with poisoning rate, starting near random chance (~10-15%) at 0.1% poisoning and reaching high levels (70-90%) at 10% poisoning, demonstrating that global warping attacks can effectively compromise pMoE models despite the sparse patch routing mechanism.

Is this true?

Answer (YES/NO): NO